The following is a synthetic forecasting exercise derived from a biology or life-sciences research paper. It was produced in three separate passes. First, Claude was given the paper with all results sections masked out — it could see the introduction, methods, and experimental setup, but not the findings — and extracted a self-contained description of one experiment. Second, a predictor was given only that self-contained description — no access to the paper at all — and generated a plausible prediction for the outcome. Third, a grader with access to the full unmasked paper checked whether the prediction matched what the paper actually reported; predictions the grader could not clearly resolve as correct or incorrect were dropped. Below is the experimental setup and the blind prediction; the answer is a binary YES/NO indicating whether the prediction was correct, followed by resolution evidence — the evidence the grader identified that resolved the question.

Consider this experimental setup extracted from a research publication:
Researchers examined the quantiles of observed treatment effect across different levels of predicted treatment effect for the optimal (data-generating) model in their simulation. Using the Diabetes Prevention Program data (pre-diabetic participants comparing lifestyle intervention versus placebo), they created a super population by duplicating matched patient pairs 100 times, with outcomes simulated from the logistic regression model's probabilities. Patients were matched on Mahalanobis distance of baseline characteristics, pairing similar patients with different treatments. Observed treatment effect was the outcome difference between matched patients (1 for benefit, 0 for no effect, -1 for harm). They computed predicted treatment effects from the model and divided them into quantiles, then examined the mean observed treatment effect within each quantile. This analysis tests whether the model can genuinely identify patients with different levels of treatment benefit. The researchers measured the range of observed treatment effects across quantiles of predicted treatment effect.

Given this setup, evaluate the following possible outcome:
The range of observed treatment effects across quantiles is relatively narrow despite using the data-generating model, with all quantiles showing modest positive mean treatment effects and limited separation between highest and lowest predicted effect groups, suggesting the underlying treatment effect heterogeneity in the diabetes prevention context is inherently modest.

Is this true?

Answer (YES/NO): NO